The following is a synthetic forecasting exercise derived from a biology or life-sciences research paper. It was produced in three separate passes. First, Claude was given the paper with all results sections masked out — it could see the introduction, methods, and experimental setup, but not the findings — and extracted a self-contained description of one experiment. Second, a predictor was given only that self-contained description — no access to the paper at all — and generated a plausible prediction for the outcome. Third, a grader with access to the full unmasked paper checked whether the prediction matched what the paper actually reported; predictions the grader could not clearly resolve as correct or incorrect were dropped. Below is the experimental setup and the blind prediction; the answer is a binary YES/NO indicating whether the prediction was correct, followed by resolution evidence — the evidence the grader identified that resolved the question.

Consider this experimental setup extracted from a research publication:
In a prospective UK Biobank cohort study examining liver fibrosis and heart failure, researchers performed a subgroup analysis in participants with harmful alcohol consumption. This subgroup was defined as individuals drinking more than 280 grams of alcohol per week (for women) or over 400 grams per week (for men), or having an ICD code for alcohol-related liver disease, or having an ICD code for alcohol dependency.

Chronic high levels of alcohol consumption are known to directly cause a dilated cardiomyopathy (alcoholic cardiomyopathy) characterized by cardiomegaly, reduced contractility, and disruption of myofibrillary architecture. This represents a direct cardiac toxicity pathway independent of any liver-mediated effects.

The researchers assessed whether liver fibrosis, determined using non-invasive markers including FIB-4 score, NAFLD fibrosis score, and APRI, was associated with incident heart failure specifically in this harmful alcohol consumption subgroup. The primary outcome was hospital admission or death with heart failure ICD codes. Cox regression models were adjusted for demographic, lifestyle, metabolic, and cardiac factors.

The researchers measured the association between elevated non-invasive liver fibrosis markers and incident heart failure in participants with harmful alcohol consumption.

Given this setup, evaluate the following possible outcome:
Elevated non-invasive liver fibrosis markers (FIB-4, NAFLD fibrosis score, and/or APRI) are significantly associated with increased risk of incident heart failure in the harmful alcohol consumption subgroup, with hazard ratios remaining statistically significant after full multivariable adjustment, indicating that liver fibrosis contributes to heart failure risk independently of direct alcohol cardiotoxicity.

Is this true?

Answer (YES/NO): YES